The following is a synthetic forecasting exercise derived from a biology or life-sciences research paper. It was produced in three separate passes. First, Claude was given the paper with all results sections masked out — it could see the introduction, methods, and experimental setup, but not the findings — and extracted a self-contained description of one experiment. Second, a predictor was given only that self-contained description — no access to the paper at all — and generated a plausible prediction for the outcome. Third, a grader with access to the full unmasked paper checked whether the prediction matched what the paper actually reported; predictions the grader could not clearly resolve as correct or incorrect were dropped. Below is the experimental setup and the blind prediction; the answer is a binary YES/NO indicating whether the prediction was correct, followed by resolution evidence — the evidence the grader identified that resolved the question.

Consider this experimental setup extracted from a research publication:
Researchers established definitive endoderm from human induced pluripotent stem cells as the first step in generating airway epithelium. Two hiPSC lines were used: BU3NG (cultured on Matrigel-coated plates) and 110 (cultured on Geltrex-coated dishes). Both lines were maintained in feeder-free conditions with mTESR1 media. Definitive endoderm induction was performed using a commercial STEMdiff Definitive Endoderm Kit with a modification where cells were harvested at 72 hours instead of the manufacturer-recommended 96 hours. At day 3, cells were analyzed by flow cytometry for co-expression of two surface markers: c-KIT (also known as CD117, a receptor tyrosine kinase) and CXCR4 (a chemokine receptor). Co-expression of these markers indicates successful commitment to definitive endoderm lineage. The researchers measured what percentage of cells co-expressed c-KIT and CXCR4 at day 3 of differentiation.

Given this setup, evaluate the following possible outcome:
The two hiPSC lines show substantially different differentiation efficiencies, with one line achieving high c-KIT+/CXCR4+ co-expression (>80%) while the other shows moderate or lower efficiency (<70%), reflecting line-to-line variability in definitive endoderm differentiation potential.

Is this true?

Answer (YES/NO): NO